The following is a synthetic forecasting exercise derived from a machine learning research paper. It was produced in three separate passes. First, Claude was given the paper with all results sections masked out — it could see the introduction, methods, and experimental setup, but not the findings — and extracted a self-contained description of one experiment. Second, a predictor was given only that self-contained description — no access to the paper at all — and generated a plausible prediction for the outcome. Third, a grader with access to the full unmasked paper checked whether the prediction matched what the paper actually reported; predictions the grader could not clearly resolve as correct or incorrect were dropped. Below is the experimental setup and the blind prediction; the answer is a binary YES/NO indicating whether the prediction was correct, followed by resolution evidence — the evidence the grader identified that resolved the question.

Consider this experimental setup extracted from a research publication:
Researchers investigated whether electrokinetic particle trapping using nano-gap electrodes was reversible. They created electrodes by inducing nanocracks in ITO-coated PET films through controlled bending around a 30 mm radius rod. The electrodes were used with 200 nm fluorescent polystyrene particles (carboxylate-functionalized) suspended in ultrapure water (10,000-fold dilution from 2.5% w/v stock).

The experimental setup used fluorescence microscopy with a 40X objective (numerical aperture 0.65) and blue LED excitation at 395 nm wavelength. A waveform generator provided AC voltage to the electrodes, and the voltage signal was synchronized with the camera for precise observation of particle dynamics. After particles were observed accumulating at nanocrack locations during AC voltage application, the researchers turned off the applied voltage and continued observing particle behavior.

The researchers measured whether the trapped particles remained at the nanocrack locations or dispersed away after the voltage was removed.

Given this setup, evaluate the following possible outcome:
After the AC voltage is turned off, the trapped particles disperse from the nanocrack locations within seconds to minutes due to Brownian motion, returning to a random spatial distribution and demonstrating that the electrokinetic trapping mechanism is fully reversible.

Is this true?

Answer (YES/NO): YES